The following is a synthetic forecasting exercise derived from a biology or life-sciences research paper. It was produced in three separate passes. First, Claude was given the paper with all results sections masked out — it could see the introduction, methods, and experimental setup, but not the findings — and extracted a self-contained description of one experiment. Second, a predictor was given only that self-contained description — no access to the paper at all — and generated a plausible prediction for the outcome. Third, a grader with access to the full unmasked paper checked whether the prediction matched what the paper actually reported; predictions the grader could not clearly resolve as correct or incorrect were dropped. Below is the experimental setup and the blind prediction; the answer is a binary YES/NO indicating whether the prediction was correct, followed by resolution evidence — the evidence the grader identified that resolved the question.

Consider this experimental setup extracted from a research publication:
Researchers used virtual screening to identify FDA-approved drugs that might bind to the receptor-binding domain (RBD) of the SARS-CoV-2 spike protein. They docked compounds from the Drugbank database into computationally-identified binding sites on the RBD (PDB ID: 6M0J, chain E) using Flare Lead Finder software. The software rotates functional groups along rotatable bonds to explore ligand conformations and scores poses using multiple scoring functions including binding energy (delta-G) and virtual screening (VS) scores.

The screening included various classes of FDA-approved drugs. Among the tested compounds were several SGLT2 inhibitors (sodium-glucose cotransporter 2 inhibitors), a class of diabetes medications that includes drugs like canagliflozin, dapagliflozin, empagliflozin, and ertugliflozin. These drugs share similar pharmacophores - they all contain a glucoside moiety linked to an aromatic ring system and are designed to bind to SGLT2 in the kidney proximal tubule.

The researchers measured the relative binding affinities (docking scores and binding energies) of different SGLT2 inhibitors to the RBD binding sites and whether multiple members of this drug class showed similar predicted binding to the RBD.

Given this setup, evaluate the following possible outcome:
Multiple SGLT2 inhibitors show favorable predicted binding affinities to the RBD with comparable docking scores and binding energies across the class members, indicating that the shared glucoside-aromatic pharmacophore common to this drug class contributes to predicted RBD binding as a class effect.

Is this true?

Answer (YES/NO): NO